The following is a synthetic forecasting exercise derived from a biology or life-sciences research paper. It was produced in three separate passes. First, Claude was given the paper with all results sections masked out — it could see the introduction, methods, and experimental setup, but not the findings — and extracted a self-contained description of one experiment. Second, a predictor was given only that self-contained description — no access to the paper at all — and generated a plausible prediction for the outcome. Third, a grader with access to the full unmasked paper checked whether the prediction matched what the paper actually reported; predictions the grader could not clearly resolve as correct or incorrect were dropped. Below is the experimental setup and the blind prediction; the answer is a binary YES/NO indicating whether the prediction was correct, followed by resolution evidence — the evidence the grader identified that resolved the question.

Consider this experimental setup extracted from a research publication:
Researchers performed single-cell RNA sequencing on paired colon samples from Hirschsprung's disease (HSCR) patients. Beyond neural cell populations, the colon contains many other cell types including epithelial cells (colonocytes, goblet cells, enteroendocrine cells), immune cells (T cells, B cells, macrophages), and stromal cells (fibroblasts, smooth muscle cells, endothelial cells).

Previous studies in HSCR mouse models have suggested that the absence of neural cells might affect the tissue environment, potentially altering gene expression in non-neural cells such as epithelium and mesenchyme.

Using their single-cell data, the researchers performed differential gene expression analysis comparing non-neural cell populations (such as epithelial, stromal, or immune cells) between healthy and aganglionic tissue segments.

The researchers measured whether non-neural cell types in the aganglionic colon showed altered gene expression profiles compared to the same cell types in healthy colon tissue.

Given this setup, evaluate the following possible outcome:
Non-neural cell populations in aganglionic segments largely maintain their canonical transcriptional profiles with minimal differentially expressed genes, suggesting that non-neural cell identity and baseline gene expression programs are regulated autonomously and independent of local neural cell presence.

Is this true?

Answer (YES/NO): NO